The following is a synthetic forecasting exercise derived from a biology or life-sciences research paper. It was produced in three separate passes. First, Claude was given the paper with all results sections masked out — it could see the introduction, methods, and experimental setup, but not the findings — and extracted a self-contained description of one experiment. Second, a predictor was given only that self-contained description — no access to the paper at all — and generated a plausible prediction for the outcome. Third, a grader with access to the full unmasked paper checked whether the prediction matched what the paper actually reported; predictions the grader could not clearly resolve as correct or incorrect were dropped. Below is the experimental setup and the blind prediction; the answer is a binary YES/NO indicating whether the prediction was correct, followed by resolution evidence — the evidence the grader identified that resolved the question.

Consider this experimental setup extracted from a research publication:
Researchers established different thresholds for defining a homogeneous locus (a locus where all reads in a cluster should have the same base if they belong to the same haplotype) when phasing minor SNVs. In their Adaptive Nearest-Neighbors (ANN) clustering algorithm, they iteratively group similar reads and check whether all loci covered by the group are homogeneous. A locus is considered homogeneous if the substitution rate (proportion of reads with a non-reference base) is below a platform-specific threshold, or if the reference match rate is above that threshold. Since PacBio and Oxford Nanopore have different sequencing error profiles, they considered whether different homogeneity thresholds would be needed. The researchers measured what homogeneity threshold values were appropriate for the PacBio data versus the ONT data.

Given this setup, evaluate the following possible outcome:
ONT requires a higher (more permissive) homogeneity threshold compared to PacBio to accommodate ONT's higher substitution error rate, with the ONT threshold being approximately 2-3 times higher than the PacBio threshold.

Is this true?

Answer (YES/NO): NO